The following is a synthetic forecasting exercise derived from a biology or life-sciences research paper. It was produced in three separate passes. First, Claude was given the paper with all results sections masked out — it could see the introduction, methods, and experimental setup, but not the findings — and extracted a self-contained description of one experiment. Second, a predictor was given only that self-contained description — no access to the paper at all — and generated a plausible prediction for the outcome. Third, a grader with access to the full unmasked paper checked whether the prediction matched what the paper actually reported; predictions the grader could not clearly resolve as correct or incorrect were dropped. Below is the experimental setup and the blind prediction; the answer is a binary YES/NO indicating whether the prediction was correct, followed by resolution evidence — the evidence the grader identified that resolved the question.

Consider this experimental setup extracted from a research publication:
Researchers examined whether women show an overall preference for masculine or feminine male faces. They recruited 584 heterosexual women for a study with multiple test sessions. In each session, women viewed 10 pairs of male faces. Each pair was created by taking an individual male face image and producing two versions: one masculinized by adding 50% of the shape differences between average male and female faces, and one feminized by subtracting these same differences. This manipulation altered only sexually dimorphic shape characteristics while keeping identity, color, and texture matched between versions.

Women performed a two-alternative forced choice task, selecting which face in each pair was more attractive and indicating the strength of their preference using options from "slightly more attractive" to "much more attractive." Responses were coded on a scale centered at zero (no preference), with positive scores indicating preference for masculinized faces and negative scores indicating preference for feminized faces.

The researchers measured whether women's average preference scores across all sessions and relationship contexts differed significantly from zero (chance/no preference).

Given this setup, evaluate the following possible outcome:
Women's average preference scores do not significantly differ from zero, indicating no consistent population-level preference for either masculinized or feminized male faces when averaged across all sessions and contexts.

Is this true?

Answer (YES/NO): NO